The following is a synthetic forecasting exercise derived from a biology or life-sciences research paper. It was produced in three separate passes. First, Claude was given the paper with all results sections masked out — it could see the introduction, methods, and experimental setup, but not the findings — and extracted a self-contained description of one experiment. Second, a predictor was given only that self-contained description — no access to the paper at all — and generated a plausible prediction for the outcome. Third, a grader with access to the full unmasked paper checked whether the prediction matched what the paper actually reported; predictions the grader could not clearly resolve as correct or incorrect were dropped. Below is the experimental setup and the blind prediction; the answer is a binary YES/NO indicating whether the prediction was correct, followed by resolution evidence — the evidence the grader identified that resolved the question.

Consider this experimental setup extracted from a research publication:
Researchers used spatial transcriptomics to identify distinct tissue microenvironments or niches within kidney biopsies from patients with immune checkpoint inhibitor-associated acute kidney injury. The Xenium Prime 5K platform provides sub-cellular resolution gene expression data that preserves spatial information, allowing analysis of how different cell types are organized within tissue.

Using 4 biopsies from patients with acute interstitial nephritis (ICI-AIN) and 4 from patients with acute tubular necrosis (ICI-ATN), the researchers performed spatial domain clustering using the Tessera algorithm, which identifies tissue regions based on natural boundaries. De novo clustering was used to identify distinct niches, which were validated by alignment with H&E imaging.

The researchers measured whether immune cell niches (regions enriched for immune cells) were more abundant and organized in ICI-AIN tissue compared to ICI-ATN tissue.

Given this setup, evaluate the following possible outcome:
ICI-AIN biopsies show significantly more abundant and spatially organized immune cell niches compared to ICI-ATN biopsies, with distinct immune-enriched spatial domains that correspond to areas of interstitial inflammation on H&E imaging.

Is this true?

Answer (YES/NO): YES